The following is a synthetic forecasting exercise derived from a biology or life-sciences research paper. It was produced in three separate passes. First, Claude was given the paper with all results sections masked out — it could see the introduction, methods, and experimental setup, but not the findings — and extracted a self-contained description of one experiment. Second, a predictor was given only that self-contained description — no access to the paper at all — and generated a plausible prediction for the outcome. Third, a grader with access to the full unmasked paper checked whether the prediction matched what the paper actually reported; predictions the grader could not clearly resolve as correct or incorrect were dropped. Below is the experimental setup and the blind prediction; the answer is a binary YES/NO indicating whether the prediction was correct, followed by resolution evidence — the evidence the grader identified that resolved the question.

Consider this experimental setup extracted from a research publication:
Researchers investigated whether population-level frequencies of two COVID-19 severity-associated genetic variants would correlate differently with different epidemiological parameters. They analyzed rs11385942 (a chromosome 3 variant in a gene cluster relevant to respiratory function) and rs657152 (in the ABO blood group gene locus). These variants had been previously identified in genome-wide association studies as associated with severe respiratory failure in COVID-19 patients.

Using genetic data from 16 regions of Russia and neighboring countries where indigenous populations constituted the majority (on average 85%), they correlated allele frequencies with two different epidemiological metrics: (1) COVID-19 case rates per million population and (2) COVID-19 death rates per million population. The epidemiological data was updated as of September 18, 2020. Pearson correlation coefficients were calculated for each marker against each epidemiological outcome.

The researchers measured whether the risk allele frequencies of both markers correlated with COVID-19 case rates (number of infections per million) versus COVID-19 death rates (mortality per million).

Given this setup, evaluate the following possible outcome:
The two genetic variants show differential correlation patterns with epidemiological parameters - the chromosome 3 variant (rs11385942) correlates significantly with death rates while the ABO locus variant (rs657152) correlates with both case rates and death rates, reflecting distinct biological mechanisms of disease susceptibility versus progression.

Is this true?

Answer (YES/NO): NO